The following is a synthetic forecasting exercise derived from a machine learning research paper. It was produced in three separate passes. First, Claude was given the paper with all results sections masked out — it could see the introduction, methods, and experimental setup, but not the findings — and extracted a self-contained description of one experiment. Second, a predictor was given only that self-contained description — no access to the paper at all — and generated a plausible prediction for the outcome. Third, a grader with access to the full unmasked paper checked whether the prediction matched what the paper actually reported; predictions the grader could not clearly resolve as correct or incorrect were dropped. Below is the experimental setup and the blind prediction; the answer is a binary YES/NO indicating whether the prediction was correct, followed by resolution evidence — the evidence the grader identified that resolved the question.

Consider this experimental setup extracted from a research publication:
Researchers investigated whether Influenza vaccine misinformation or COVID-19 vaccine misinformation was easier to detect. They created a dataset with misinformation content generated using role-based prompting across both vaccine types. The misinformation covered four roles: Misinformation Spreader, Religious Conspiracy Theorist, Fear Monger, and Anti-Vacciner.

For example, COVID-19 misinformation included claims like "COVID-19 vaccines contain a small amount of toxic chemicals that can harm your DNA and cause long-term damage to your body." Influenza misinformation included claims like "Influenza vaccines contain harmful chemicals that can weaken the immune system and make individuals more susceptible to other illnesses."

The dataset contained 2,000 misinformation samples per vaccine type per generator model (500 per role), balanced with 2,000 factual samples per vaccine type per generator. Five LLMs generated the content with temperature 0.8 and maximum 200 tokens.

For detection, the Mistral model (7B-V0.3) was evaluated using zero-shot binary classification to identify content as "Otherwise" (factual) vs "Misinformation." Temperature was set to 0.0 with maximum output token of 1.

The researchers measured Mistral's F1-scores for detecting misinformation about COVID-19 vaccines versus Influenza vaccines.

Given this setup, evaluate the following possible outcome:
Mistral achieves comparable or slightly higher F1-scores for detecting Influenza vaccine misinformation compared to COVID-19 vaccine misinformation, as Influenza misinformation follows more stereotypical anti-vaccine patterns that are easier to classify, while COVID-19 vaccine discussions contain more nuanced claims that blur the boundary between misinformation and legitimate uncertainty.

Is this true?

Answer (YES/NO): YES